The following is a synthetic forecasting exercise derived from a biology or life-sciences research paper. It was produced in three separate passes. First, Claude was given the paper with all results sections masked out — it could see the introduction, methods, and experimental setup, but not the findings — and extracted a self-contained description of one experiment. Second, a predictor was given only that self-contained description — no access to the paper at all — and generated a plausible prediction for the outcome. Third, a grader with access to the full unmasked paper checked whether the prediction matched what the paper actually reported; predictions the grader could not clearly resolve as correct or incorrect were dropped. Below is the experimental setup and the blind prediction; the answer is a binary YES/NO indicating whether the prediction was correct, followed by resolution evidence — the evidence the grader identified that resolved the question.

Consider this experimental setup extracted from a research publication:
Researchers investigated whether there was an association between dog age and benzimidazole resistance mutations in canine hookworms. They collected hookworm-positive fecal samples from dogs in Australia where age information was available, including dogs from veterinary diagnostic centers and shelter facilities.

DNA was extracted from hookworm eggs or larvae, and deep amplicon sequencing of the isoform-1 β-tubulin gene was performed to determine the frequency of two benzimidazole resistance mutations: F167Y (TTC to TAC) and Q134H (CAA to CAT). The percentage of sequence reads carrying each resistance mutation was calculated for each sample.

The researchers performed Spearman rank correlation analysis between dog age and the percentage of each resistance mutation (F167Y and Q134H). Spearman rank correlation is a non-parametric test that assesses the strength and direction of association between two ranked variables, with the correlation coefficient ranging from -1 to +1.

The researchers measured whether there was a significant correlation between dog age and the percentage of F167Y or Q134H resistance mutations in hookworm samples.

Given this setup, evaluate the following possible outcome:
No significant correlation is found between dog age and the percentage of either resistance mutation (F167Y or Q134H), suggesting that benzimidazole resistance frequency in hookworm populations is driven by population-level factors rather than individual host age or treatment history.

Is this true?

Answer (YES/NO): YES